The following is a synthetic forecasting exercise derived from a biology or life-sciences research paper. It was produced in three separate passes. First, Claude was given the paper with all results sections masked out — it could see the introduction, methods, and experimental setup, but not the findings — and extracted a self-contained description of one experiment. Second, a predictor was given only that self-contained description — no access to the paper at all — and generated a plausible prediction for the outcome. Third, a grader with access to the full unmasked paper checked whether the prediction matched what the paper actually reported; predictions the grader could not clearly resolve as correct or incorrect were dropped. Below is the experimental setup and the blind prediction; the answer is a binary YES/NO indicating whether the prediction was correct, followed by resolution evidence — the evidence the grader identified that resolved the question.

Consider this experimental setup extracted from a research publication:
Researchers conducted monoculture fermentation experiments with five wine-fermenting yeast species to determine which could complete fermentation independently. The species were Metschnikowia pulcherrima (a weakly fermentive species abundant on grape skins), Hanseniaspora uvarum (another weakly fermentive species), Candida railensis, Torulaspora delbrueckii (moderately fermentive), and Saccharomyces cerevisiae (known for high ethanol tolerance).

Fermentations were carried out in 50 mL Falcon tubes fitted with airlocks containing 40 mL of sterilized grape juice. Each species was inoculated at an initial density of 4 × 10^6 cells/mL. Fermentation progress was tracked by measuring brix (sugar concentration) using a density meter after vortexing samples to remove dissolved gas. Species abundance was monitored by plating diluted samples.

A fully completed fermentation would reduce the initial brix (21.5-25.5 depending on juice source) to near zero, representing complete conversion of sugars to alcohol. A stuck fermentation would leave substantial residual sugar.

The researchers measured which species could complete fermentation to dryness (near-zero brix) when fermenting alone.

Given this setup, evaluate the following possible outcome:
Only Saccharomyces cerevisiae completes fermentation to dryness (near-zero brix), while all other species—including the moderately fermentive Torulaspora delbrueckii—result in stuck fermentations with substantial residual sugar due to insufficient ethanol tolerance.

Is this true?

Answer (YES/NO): YES